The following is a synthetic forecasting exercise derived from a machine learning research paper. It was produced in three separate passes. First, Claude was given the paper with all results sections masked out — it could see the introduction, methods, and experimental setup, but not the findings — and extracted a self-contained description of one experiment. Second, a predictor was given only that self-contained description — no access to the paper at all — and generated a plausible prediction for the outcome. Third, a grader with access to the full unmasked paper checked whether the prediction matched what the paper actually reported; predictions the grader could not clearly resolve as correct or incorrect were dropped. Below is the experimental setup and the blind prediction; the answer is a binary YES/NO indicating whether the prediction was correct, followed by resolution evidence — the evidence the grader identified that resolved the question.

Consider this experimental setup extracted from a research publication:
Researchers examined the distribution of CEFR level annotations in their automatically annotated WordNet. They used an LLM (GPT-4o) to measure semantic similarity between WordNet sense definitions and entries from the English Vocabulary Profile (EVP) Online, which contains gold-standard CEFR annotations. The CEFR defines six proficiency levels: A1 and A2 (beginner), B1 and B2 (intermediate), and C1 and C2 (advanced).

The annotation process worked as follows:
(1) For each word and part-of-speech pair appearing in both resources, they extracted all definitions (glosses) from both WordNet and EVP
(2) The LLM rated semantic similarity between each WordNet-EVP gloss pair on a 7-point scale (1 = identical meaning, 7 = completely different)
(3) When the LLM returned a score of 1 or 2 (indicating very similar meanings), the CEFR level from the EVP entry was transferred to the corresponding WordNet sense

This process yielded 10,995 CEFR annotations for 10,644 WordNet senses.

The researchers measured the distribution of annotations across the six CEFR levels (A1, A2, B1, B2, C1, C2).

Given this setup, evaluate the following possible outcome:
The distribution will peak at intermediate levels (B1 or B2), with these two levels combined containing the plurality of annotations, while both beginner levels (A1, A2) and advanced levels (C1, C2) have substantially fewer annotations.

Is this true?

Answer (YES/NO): YES